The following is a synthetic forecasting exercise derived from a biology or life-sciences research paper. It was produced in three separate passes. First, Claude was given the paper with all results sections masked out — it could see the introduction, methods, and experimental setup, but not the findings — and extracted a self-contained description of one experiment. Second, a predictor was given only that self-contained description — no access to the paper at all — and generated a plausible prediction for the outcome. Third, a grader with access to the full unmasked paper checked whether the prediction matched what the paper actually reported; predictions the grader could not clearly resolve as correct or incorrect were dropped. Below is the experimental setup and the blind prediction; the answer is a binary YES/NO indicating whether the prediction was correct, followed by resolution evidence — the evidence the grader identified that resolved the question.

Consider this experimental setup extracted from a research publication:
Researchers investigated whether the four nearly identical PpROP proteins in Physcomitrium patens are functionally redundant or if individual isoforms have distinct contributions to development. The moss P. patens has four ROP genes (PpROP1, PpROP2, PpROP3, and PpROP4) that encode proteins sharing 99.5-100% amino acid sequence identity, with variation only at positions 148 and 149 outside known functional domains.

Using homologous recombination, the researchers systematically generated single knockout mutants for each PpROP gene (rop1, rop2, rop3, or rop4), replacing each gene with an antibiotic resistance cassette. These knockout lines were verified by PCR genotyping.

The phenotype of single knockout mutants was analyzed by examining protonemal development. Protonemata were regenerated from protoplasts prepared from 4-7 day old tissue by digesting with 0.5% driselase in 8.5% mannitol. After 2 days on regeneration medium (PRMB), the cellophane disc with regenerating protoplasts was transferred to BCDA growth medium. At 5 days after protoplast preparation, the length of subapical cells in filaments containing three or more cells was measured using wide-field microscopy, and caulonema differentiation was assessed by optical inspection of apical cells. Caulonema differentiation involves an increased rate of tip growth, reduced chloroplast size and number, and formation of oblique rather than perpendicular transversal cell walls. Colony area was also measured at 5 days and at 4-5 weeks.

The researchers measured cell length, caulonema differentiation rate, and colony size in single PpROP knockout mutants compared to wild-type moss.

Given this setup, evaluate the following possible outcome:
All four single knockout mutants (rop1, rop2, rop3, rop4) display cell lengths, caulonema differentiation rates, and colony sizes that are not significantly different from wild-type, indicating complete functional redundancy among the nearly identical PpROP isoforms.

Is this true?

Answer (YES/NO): YES